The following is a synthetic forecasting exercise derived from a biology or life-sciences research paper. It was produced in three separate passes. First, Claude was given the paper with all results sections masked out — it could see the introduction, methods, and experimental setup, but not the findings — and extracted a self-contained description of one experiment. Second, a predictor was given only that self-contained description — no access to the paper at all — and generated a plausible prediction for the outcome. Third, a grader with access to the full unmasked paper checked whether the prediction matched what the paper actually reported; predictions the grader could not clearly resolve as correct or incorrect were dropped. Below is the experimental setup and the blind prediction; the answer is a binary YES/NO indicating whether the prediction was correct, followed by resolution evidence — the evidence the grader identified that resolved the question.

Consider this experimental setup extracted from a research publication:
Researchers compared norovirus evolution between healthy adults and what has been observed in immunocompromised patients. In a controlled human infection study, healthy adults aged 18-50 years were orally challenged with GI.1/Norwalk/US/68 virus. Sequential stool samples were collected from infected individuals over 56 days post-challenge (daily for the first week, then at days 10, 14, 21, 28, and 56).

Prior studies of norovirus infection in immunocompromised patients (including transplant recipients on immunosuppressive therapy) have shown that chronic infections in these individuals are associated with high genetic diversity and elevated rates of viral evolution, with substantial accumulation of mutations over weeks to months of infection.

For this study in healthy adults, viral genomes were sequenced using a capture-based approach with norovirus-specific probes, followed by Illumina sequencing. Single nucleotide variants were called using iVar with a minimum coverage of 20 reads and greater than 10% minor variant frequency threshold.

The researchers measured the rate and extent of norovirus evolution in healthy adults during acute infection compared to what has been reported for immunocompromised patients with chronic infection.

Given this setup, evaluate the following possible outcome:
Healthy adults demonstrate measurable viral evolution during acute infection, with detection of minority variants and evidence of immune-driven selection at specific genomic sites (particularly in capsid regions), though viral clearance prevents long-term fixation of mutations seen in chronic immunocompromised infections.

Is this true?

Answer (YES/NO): NO